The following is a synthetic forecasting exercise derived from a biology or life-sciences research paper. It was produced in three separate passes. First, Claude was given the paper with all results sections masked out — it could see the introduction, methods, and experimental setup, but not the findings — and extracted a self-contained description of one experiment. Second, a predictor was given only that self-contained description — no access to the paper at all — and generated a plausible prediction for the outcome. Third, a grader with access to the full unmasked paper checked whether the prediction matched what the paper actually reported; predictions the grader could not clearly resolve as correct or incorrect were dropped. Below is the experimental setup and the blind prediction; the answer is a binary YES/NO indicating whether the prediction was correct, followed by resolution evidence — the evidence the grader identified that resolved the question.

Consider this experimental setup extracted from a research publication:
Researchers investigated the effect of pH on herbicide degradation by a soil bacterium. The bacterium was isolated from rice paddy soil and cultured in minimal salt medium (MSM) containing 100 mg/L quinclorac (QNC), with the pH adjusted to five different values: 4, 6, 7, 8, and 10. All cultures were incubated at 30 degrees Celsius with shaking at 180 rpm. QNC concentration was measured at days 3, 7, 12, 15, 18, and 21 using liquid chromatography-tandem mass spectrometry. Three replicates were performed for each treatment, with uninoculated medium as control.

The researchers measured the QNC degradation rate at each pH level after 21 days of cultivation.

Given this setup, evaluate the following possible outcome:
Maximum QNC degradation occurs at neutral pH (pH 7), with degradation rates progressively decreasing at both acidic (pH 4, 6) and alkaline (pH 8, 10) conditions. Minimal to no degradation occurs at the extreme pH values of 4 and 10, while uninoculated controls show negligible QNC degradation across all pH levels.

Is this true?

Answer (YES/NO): NO